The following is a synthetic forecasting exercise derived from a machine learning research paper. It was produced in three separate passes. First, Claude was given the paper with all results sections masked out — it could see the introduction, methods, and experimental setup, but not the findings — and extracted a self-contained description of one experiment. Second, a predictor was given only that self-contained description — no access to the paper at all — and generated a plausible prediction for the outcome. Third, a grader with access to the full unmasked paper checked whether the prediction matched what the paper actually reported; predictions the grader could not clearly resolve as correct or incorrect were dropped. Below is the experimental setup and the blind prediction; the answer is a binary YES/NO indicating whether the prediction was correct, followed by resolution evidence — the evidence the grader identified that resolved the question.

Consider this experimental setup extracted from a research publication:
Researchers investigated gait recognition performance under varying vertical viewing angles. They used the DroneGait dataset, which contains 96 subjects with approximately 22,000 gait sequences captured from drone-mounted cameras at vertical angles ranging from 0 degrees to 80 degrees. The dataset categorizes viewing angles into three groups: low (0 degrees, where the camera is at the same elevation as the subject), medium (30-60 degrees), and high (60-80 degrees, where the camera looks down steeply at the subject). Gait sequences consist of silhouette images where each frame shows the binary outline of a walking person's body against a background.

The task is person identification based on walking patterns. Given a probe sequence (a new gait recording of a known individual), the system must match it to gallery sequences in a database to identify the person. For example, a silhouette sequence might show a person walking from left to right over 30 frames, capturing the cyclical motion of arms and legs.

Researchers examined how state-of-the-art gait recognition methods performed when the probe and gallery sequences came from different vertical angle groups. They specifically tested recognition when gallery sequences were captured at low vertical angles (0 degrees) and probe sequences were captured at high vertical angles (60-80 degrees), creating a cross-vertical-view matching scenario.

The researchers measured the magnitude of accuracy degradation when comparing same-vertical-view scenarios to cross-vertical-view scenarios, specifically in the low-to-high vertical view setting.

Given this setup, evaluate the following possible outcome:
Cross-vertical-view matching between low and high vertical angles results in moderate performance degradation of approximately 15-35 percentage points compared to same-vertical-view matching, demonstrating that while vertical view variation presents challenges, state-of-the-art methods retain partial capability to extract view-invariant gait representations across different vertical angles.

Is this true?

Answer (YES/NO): NO